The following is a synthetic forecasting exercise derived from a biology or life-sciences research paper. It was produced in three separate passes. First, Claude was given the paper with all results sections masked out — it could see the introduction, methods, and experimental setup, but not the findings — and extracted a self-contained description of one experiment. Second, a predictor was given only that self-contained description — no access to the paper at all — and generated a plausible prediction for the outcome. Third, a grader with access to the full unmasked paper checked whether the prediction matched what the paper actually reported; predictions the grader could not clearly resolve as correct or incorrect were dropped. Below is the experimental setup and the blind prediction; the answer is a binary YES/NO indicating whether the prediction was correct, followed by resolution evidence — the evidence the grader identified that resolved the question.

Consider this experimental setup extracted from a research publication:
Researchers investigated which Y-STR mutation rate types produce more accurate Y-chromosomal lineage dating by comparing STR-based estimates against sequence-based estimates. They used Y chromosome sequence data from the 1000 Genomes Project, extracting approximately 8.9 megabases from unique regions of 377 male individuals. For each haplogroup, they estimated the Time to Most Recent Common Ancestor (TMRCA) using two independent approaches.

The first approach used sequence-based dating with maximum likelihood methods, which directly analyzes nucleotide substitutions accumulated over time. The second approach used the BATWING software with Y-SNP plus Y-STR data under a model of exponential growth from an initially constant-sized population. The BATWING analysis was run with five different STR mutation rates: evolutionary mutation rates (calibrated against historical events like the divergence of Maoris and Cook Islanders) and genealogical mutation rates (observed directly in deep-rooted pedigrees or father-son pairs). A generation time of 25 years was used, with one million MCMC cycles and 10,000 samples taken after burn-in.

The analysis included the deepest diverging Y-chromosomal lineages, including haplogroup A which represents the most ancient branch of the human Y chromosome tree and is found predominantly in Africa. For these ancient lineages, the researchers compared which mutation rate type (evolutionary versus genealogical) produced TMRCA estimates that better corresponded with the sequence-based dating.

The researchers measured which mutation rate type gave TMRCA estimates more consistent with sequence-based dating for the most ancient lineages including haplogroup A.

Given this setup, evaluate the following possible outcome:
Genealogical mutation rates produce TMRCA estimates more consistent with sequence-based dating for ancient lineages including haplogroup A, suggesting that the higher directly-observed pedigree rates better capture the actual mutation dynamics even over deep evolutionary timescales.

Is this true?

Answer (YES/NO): NO